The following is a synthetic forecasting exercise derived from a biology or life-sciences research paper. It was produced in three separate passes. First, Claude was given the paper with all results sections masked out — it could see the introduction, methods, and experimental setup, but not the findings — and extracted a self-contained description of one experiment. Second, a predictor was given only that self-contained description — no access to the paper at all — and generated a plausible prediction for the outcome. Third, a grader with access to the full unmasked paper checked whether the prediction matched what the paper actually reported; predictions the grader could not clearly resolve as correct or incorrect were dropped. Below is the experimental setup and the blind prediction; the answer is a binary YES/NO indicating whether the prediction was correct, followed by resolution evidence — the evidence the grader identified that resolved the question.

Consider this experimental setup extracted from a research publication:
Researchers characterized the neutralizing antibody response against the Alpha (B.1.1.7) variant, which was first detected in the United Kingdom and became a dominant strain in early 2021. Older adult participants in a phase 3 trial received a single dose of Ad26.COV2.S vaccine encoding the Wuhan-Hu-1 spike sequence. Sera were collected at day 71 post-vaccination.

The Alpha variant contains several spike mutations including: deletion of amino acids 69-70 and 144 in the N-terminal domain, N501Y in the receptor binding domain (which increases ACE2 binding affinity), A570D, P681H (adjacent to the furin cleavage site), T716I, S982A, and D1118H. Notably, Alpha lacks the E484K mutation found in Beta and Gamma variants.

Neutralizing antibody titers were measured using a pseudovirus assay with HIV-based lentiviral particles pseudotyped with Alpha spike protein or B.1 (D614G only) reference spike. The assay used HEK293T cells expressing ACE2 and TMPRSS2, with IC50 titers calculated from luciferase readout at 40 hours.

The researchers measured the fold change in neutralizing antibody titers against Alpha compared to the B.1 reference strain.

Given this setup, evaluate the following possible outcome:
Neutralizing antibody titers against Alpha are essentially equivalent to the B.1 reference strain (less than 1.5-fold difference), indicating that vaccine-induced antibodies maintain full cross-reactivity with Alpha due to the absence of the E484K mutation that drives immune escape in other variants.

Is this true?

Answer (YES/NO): YES